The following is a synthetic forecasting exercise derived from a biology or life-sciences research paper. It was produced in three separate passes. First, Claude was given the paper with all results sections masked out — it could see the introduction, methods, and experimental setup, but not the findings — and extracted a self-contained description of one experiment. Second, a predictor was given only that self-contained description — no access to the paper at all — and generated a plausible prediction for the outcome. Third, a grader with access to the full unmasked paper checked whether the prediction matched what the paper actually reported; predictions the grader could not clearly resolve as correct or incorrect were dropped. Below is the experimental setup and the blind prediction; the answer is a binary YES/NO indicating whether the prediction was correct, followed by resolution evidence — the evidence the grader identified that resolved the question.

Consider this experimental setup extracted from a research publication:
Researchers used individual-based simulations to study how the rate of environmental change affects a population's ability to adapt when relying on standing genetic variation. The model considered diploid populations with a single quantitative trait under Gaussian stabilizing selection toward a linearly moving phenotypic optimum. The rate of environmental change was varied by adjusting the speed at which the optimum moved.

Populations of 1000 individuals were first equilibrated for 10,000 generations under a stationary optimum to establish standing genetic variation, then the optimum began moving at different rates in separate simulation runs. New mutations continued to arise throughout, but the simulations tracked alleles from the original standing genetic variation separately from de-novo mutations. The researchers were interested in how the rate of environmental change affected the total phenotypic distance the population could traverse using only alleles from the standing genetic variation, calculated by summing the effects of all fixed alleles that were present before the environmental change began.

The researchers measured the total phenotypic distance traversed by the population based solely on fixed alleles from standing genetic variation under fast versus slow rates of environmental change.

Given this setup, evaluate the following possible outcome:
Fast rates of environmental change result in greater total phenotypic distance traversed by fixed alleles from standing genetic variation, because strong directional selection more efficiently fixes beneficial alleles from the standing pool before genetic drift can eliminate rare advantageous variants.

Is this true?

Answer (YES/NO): YES